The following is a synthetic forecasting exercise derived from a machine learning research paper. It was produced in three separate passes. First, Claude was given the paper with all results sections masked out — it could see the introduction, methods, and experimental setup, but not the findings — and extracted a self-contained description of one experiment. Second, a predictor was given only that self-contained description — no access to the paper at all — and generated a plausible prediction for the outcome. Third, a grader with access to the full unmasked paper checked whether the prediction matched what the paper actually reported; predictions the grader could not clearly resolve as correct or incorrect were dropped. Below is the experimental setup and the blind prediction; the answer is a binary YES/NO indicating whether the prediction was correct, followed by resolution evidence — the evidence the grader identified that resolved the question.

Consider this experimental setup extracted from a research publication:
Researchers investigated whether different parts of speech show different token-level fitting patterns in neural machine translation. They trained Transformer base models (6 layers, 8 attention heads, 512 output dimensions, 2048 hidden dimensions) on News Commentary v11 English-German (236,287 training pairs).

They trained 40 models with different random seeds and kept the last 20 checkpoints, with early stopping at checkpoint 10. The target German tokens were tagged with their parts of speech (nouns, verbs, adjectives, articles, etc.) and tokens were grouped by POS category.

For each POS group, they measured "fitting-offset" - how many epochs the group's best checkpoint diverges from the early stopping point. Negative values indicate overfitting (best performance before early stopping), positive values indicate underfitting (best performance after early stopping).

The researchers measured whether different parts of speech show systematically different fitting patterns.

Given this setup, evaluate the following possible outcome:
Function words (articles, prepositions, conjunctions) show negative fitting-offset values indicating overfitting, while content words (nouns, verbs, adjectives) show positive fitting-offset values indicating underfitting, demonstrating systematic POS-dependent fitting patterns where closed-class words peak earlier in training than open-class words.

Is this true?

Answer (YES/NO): NO